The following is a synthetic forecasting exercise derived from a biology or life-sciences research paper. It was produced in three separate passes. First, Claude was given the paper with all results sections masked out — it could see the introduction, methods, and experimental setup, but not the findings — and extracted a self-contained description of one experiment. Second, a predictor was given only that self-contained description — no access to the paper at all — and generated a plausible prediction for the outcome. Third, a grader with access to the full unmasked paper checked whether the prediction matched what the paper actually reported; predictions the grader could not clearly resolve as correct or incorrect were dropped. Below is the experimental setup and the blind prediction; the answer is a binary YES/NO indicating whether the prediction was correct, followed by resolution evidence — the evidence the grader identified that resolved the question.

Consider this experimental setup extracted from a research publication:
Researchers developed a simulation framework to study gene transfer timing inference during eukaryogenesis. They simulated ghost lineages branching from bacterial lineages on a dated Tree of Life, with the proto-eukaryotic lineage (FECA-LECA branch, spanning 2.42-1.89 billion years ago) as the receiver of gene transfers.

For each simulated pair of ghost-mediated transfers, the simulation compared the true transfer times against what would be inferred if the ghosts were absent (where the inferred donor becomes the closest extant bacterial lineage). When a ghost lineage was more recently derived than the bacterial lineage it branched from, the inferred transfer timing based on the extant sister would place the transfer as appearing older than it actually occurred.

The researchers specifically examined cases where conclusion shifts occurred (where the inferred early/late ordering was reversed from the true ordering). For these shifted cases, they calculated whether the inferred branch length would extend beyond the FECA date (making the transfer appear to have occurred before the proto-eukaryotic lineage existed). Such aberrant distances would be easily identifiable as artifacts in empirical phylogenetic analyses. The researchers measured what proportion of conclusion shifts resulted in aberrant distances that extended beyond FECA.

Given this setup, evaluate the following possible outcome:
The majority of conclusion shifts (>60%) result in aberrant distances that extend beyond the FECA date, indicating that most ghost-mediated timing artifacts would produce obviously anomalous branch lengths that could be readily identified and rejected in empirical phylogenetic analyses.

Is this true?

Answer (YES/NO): NO